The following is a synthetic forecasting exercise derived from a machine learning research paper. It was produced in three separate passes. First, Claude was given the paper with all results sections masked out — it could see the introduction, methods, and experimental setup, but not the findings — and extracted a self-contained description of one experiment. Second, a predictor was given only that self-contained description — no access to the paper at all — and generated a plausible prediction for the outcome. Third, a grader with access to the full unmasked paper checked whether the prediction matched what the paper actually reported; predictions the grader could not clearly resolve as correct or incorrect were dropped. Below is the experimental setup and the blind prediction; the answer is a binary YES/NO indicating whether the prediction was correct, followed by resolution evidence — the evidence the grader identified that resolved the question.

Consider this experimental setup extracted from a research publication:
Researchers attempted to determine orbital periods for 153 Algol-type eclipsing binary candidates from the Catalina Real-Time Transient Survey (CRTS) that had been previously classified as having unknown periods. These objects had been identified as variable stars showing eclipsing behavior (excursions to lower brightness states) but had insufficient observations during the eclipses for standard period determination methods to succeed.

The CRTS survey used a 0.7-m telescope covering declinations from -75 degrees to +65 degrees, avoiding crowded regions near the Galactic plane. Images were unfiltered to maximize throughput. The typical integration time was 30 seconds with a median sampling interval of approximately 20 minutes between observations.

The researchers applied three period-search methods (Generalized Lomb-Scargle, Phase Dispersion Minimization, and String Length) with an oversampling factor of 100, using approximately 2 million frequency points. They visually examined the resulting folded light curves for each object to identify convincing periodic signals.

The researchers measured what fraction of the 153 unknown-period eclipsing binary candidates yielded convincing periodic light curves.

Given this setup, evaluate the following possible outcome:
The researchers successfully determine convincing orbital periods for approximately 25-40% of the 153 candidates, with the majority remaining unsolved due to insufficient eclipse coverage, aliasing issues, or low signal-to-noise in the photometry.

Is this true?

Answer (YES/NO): NO